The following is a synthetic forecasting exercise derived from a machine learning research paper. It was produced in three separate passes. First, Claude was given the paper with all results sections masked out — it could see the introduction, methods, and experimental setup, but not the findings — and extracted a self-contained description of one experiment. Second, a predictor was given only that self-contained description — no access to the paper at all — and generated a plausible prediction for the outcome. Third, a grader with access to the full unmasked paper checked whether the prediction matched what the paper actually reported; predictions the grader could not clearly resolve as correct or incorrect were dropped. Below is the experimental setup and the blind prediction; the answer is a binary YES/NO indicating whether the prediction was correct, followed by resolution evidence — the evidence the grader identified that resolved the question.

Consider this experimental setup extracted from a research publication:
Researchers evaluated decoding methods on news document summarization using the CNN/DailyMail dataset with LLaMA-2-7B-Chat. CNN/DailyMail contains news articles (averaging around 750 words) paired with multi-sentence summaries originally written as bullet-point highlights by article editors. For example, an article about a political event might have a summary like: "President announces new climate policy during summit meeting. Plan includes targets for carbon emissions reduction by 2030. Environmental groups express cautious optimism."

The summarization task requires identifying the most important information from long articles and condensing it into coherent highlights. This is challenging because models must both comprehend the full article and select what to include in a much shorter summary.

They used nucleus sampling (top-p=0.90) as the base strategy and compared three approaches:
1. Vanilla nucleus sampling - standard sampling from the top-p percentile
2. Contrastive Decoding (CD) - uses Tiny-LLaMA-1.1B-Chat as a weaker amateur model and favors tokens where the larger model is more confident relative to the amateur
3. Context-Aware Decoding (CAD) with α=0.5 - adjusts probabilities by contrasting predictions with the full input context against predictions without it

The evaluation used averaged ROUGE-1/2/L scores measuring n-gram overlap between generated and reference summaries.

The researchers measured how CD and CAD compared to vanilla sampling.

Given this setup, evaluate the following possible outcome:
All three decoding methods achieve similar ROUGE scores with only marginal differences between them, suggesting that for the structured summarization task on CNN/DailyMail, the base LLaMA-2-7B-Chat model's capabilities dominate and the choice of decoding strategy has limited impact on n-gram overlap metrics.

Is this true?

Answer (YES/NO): NO